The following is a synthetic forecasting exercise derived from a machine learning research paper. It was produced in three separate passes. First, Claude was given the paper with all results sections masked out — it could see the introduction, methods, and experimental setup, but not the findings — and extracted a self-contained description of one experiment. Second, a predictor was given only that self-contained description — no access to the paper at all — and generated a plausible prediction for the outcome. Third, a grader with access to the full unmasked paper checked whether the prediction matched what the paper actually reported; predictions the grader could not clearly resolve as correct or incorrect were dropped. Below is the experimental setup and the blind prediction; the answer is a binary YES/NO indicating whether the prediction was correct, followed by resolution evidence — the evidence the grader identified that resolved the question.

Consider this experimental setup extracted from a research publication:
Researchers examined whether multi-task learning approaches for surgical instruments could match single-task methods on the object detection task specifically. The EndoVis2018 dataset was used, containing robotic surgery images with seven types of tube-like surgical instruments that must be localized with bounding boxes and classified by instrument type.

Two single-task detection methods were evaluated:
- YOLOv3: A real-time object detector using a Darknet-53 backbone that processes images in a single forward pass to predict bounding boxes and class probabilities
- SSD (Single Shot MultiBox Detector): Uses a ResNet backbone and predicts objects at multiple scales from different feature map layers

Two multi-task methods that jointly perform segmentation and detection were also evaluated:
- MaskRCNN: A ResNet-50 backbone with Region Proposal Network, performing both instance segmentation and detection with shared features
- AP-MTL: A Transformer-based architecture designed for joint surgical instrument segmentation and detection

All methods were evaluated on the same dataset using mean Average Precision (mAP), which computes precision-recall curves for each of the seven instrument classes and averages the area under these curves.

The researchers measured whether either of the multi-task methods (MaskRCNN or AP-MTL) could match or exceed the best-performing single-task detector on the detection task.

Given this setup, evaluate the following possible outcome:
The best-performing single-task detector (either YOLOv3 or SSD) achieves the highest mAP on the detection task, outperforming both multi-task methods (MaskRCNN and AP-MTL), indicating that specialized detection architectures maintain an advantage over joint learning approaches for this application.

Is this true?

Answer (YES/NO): YES